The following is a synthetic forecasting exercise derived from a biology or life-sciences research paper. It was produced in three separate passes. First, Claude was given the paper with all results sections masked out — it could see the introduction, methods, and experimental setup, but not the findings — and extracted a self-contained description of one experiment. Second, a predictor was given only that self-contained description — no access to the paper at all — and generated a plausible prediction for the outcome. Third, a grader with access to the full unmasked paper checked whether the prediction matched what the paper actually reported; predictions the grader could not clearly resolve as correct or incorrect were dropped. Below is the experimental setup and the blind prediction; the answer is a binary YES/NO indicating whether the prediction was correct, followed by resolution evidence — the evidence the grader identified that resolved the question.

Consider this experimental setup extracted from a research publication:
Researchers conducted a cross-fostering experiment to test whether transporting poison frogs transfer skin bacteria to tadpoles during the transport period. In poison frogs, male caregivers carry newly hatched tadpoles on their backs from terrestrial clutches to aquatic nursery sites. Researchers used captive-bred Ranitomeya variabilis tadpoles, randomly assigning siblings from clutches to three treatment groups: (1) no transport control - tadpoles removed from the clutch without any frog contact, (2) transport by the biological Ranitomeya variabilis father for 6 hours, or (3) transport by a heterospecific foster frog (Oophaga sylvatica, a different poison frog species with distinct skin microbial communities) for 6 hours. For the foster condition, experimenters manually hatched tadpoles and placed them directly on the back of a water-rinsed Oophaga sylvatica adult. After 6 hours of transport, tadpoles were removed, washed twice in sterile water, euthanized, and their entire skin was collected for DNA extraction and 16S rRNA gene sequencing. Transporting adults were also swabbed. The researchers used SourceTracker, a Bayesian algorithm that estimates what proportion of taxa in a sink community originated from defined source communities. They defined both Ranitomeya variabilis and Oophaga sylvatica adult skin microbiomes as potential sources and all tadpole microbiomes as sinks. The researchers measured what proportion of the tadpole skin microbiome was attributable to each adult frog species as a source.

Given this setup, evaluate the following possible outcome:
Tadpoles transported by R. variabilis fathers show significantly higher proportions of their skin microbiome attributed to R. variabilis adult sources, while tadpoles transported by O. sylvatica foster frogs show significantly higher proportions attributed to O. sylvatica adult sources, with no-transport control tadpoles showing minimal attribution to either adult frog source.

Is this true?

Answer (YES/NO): YES